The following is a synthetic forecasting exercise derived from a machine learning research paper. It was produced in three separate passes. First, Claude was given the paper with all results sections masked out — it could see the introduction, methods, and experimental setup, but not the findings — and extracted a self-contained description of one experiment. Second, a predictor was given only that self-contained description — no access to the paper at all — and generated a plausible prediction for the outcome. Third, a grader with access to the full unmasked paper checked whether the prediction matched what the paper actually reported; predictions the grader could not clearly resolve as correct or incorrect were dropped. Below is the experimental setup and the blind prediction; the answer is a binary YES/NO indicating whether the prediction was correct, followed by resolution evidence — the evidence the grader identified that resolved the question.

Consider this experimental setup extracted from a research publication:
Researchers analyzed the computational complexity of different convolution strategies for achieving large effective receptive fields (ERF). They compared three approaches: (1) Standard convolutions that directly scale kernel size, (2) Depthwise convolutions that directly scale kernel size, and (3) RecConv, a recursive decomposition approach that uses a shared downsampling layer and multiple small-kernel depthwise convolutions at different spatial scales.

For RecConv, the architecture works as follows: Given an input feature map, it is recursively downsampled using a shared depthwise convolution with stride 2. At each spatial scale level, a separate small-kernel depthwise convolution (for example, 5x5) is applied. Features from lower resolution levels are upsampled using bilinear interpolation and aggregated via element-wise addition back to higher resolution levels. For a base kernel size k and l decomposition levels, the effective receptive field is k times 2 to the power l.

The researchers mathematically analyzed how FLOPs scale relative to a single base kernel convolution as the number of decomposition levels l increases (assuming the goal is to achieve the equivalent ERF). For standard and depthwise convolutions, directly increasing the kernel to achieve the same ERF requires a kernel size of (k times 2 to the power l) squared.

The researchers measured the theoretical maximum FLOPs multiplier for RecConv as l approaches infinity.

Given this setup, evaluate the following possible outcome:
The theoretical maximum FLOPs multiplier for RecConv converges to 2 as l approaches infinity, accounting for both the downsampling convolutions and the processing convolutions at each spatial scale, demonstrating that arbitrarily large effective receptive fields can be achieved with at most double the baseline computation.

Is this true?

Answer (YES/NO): NO